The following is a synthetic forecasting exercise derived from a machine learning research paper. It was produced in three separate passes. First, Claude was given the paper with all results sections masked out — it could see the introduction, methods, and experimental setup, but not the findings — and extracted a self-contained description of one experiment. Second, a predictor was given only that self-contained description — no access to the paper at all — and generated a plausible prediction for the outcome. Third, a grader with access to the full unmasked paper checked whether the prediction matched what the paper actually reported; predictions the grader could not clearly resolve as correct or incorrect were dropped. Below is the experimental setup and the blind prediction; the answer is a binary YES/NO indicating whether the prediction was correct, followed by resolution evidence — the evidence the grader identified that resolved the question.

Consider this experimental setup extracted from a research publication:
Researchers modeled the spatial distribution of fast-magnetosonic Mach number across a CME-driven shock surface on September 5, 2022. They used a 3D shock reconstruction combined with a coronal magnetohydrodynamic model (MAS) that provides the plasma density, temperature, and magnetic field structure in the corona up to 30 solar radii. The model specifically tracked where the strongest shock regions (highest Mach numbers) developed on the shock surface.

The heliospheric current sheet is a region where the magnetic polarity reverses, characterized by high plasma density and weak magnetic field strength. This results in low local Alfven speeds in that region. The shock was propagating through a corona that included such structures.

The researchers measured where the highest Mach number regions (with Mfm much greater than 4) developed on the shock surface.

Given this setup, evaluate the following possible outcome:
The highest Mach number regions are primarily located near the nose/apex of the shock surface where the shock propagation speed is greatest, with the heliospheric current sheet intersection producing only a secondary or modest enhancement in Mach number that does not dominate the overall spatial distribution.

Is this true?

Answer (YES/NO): NO